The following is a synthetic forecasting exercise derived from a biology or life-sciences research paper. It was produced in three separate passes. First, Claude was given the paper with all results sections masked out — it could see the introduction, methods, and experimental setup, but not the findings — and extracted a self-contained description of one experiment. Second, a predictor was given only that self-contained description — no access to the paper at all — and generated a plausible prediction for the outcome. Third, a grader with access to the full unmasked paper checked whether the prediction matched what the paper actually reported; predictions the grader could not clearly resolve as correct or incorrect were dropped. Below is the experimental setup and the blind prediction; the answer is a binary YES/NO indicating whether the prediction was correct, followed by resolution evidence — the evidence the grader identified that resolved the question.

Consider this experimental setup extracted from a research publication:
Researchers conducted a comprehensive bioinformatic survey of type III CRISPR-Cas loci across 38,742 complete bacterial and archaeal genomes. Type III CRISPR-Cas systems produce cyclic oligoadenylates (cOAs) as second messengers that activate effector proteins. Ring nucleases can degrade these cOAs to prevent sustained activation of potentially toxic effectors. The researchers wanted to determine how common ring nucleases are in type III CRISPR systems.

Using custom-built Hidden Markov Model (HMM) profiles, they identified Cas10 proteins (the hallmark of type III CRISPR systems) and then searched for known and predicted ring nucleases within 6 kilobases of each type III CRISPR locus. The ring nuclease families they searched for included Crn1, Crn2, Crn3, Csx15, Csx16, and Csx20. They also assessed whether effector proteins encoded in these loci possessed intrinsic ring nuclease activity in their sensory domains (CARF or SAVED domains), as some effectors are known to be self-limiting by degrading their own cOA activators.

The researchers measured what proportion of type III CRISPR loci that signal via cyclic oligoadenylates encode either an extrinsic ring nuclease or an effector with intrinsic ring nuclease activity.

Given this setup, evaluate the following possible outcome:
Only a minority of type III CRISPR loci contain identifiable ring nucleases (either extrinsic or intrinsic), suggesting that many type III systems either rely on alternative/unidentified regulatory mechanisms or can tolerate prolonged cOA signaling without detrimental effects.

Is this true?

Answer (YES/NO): NO